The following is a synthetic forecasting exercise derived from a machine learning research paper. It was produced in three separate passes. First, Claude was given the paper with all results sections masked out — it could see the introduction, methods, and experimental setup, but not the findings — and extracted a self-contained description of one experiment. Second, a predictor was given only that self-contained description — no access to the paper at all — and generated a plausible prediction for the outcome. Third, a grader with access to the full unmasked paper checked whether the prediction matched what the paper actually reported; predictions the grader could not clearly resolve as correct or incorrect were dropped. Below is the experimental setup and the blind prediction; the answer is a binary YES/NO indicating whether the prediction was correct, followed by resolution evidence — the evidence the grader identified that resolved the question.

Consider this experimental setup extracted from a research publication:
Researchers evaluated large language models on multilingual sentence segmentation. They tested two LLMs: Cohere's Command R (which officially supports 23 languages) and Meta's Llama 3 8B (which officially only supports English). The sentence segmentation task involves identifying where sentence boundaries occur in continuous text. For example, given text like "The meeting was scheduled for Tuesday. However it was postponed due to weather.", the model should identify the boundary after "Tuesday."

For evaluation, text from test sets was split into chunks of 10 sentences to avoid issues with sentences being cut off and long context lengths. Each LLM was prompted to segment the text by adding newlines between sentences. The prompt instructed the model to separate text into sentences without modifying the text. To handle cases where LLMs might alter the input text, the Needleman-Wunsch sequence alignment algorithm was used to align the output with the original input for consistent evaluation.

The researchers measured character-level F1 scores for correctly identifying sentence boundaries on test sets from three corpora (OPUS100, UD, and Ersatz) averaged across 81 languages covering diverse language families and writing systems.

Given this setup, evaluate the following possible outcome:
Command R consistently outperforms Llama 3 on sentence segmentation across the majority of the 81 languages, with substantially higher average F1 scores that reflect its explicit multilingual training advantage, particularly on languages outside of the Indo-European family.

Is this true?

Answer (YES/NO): NO